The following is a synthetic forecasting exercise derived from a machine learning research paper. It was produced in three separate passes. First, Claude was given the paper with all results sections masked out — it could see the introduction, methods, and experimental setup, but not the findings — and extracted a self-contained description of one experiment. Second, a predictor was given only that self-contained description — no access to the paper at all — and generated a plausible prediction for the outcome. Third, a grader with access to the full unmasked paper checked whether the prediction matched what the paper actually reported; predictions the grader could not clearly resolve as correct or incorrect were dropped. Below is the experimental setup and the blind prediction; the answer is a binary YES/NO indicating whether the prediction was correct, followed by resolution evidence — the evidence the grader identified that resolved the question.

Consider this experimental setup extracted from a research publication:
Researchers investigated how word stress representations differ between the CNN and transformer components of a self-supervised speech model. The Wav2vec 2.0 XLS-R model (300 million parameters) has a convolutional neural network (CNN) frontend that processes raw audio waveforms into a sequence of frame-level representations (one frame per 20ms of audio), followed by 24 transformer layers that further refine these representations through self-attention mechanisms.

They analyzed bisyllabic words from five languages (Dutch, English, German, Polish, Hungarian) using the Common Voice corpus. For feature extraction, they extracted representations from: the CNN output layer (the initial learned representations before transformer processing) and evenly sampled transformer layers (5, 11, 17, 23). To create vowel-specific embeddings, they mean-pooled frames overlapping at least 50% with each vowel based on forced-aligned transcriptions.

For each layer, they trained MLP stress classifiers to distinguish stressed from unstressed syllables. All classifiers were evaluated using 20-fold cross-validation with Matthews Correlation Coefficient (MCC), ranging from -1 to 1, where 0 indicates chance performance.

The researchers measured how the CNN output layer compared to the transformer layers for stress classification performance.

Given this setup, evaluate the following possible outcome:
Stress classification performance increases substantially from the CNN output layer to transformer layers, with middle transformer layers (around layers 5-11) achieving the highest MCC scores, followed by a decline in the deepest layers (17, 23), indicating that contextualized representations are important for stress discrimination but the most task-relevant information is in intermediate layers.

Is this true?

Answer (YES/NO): NO